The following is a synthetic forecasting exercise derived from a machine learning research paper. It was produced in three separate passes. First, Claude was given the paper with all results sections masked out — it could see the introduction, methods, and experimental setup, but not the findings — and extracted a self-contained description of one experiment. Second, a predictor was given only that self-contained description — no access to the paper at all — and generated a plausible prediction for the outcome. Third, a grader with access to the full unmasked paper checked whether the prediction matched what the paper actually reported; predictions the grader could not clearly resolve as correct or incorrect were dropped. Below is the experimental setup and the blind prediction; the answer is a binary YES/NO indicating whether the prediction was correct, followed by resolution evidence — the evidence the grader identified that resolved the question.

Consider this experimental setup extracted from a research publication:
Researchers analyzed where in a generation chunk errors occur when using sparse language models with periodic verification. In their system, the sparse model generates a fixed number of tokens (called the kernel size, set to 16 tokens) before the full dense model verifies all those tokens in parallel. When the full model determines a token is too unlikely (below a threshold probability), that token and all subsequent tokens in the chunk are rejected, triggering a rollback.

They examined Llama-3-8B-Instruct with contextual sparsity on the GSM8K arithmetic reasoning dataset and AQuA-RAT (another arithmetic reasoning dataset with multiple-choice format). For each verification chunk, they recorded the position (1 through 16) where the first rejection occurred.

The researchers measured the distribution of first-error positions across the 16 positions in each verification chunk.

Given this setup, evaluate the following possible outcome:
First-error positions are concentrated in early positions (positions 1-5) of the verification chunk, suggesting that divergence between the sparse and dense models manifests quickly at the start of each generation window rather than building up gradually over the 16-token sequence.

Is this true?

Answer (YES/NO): NO